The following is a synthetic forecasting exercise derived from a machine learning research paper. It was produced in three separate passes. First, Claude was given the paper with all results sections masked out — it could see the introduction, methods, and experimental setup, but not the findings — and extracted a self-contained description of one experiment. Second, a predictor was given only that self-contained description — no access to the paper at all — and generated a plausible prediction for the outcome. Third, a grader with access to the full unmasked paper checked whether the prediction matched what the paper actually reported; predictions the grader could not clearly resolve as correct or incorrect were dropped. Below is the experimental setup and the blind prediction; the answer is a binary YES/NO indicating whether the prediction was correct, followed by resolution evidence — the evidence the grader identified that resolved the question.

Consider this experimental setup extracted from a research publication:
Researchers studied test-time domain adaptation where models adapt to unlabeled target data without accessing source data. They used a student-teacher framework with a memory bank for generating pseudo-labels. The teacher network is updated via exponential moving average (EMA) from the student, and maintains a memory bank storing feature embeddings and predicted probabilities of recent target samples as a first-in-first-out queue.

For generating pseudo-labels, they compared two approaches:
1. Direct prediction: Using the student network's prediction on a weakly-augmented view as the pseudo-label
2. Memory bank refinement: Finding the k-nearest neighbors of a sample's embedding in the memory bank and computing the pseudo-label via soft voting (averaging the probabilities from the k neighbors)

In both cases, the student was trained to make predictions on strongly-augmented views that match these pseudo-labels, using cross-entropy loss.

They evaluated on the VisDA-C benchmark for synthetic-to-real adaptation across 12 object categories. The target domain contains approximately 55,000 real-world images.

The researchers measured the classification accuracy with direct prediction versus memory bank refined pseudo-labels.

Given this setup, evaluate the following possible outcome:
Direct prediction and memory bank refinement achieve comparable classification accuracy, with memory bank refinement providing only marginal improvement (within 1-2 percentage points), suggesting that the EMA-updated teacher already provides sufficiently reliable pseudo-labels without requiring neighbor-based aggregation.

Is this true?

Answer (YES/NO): YES